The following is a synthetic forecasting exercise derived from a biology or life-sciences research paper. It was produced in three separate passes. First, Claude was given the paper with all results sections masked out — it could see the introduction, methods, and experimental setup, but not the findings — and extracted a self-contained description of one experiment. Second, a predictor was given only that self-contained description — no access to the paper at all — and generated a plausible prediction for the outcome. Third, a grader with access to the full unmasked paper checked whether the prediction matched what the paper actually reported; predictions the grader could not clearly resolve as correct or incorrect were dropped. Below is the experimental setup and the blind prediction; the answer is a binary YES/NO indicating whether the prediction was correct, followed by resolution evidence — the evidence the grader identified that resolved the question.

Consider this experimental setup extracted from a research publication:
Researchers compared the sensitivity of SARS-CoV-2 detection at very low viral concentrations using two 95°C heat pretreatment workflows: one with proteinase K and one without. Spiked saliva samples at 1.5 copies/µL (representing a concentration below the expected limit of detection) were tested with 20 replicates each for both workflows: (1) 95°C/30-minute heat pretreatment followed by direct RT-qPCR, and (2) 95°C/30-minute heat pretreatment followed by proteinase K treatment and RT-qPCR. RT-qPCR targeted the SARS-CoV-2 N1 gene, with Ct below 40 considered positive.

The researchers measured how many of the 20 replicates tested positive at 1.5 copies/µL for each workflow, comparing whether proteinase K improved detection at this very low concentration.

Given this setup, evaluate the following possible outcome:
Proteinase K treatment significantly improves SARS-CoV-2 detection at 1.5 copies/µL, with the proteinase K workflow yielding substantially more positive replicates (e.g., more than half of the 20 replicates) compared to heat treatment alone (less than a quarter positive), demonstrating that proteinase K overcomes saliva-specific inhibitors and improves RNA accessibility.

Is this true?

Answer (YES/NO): NO